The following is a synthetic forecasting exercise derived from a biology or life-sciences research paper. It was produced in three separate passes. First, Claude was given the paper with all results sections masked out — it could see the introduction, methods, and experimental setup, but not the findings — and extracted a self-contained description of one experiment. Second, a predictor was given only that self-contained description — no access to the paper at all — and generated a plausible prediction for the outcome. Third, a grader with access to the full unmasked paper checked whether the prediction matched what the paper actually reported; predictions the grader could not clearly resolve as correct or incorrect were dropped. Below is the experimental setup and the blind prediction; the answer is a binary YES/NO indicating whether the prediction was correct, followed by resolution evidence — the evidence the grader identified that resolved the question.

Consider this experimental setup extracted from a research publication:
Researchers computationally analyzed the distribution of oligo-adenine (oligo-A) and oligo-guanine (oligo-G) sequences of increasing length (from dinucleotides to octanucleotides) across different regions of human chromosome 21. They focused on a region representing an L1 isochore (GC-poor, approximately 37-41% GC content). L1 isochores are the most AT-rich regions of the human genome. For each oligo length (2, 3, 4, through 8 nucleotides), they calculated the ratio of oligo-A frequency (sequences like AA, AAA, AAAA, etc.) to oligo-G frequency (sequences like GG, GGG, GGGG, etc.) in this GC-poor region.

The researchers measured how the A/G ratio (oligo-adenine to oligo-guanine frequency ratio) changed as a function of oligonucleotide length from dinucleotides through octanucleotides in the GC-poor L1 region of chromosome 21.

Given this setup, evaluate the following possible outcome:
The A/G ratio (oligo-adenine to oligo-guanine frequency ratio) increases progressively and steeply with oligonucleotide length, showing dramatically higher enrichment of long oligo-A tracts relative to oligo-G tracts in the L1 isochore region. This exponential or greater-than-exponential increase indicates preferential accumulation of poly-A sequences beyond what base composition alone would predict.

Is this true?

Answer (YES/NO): YES